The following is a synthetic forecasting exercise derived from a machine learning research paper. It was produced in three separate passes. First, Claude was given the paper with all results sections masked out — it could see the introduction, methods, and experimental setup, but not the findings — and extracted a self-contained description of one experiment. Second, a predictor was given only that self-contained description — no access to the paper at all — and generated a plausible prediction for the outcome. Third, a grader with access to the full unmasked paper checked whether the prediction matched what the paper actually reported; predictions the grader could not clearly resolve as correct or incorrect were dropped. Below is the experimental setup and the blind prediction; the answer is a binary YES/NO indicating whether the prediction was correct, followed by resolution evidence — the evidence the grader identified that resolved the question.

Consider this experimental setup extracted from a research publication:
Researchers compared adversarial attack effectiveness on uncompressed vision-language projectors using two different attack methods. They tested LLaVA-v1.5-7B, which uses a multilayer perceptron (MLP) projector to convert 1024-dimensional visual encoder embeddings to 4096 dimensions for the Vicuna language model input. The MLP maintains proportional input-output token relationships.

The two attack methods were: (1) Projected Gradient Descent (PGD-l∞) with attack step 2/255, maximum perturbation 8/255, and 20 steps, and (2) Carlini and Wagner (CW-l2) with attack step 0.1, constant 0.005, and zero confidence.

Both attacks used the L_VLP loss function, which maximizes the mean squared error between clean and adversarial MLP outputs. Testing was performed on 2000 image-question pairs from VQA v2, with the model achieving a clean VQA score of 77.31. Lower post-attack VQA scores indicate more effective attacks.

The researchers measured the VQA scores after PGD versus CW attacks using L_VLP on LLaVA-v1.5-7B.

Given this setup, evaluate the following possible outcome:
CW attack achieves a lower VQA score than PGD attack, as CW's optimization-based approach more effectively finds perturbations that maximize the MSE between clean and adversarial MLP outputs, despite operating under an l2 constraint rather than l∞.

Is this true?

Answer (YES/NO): YES